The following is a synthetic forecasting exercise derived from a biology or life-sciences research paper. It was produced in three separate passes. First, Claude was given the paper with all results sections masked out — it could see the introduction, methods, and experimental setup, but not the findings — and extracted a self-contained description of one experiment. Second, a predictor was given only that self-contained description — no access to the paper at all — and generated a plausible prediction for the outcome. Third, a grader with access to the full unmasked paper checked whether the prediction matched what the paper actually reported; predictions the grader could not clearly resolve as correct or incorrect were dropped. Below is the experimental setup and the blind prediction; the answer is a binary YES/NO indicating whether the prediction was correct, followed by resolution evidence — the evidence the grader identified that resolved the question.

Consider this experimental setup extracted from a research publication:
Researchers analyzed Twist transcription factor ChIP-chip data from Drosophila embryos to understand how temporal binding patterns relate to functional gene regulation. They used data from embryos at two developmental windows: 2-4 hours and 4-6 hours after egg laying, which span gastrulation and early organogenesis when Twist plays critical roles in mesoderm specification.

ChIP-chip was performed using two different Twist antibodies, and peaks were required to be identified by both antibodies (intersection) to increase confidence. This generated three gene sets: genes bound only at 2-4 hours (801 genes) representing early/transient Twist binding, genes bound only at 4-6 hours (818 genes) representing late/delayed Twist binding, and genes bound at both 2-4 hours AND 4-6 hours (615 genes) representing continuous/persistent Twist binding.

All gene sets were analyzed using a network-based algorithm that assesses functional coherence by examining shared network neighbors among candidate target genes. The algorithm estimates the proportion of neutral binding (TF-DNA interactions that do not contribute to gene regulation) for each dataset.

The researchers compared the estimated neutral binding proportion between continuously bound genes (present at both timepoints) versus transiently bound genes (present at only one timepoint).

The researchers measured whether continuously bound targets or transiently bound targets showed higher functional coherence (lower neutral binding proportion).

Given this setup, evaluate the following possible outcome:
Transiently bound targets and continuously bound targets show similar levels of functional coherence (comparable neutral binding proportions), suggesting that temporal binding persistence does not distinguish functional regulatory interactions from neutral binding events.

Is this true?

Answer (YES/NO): NO